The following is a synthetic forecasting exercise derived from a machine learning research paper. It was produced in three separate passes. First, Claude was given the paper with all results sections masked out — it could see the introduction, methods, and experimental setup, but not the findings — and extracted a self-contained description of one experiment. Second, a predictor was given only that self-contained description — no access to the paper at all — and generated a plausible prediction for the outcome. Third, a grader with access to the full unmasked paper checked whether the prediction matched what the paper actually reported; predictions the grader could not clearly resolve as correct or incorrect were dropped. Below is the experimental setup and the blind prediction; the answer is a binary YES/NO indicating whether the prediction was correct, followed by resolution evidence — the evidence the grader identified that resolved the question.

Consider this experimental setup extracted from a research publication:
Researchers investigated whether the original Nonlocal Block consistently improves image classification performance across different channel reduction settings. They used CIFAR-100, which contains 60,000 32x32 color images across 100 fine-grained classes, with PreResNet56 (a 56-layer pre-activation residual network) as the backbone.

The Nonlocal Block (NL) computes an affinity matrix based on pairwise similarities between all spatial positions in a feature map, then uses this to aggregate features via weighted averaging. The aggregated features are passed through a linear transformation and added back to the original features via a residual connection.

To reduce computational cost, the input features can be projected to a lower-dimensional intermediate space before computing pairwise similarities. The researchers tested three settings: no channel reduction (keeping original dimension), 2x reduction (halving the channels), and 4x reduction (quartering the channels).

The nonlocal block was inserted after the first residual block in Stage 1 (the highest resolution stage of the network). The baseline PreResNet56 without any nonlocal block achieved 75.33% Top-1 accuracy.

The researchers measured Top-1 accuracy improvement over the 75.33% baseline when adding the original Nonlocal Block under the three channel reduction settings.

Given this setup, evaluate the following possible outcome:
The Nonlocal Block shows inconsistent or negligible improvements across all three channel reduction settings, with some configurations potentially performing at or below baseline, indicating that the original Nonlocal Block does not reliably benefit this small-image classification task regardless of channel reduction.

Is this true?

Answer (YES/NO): YES